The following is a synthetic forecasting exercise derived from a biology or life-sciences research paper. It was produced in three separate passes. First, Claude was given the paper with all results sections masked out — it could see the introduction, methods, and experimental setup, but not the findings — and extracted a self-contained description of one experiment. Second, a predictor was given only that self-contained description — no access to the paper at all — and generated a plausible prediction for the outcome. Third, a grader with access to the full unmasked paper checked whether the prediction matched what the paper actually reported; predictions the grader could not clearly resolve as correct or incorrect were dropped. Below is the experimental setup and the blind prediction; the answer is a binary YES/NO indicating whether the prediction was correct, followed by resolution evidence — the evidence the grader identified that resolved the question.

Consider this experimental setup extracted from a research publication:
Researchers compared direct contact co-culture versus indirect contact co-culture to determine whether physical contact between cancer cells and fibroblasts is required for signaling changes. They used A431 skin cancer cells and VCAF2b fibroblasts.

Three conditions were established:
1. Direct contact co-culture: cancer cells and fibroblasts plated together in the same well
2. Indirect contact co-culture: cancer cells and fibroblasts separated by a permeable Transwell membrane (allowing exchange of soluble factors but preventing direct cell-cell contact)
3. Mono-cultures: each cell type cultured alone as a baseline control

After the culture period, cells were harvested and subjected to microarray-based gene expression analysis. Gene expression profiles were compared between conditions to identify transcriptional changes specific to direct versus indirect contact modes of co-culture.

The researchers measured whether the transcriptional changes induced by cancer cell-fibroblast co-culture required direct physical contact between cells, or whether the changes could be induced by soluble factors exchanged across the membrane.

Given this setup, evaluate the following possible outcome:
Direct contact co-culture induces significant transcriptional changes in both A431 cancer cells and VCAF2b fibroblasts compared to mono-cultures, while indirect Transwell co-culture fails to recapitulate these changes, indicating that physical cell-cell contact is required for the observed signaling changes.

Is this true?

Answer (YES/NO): YES